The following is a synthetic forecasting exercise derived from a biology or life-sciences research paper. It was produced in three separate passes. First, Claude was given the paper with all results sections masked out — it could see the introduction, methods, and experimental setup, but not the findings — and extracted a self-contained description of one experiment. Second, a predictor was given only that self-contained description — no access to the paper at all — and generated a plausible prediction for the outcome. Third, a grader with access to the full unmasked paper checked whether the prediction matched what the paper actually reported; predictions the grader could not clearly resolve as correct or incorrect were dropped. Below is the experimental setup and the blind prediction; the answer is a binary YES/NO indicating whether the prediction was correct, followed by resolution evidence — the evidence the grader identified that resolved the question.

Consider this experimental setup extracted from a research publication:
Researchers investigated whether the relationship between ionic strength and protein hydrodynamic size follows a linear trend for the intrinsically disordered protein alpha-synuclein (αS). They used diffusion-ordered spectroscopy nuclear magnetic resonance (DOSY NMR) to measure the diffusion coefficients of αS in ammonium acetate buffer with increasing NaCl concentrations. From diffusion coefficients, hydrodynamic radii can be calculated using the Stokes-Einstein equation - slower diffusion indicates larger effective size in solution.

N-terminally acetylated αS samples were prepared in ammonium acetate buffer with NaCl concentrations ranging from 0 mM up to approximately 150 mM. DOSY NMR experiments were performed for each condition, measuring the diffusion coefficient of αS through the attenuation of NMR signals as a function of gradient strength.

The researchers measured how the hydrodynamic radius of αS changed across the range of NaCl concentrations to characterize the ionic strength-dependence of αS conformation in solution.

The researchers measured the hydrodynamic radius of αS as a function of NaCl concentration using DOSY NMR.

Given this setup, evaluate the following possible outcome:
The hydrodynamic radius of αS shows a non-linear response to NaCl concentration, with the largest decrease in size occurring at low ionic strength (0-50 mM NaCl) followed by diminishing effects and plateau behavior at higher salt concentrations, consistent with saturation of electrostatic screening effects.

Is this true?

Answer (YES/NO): NO